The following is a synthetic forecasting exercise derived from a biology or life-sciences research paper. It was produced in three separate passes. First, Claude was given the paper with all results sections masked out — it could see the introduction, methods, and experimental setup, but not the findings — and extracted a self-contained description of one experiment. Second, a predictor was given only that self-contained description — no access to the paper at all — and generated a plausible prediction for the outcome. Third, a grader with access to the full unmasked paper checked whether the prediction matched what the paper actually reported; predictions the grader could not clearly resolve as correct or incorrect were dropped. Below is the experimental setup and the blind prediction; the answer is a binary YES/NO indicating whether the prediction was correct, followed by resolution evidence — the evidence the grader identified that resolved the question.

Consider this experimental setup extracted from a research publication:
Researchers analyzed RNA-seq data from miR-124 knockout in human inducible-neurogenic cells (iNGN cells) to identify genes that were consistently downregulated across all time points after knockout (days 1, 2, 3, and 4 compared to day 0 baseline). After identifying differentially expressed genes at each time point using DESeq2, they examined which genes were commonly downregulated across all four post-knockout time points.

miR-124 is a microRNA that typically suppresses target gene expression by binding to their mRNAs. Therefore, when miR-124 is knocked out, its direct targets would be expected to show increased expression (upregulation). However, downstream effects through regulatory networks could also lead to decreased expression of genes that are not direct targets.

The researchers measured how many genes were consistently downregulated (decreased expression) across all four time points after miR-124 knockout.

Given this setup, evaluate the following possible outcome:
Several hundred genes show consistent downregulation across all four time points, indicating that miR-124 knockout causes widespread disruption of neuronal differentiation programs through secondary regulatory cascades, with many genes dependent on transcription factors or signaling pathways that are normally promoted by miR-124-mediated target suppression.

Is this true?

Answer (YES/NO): NO